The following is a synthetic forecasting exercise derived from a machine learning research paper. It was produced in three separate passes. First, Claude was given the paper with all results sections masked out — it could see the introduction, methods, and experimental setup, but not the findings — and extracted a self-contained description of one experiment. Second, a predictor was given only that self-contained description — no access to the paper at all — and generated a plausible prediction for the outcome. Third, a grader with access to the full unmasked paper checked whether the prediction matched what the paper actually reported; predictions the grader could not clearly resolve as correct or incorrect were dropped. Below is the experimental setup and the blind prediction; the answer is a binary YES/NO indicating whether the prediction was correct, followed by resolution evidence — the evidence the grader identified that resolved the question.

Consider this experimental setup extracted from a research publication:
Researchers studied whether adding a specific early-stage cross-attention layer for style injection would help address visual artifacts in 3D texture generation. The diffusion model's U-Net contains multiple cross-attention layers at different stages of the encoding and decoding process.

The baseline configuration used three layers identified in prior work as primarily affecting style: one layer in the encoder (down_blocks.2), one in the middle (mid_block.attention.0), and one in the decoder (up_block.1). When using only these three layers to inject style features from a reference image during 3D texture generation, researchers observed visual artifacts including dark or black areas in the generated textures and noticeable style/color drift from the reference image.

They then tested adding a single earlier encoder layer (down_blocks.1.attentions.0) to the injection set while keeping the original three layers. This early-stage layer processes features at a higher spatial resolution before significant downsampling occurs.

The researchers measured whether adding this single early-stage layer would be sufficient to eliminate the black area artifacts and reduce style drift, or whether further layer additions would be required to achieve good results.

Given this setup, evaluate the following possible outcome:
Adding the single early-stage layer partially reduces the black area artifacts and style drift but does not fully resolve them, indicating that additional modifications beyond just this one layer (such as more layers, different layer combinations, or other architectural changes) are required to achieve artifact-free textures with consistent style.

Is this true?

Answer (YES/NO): NO